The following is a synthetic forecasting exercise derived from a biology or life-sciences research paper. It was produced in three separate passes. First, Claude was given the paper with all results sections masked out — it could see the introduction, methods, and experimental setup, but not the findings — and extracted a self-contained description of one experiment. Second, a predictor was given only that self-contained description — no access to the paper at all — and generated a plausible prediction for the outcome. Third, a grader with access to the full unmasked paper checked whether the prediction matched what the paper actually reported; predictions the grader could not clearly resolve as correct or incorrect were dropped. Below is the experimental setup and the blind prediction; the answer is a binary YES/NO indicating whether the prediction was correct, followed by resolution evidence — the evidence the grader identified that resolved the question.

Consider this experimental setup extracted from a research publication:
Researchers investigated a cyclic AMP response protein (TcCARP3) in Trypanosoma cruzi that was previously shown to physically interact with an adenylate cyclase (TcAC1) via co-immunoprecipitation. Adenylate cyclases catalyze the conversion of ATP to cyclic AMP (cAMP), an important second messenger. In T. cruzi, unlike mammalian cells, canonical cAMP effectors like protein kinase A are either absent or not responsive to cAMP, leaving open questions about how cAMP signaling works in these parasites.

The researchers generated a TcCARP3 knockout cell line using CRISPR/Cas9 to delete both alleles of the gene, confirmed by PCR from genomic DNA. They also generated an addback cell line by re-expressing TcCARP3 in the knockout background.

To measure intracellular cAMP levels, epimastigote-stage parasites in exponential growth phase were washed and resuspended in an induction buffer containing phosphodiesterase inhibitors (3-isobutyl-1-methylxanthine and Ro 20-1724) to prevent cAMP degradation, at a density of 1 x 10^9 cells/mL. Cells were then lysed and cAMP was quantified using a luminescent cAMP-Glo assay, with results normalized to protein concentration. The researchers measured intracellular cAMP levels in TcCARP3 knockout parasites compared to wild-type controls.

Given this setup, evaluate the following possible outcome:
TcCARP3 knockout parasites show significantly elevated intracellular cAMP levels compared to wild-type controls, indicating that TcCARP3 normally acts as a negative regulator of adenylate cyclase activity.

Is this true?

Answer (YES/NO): NO